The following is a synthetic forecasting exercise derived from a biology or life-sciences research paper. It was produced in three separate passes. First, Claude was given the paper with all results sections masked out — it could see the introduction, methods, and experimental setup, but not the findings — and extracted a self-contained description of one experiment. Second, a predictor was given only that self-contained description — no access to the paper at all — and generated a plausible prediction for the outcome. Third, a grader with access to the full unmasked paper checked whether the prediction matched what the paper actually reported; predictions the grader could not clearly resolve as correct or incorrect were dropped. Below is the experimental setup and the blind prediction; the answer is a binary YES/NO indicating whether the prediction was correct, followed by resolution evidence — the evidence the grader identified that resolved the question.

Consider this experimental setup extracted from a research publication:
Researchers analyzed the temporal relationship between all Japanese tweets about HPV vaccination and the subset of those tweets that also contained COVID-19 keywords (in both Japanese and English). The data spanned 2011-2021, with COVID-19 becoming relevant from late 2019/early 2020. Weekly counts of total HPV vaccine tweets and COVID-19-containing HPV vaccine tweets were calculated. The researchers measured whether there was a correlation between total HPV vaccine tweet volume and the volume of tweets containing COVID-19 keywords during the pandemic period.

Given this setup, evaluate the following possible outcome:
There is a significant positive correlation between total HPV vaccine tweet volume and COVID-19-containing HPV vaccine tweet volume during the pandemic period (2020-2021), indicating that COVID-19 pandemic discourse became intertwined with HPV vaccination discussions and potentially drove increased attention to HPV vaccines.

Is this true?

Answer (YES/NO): YES